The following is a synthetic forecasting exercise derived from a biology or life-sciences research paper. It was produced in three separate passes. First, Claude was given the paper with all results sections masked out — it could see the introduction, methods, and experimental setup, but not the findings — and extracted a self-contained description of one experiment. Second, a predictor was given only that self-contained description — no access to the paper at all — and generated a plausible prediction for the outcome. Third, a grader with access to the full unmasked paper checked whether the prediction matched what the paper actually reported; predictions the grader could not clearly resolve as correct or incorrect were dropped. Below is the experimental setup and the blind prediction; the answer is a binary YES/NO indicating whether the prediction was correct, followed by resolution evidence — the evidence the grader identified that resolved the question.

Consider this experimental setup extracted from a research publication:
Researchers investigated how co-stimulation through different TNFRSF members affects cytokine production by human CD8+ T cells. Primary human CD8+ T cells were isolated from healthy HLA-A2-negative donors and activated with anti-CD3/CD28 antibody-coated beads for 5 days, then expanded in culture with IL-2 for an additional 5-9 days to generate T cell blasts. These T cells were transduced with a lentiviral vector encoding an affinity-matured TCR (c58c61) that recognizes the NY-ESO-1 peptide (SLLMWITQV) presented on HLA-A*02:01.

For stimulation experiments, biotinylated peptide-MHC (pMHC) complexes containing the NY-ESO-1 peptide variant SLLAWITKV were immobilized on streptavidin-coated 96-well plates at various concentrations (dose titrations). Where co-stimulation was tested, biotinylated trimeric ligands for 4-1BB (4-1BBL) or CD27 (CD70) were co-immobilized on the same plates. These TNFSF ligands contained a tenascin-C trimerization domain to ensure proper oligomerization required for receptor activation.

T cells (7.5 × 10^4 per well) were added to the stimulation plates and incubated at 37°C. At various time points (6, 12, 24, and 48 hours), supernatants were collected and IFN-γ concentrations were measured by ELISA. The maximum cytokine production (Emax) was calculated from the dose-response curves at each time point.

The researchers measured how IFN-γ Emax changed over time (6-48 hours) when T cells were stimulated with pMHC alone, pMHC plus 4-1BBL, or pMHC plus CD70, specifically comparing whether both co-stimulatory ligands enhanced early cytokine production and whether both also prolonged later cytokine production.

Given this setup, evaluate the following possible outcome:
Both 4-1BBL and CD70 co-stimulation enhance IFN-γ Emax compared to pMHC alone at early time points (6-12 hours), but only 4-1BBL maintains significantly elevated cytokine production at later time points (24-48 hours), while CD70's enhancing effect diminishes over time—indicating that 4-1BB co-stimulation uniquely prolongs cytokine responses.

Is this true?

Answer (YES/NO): YES